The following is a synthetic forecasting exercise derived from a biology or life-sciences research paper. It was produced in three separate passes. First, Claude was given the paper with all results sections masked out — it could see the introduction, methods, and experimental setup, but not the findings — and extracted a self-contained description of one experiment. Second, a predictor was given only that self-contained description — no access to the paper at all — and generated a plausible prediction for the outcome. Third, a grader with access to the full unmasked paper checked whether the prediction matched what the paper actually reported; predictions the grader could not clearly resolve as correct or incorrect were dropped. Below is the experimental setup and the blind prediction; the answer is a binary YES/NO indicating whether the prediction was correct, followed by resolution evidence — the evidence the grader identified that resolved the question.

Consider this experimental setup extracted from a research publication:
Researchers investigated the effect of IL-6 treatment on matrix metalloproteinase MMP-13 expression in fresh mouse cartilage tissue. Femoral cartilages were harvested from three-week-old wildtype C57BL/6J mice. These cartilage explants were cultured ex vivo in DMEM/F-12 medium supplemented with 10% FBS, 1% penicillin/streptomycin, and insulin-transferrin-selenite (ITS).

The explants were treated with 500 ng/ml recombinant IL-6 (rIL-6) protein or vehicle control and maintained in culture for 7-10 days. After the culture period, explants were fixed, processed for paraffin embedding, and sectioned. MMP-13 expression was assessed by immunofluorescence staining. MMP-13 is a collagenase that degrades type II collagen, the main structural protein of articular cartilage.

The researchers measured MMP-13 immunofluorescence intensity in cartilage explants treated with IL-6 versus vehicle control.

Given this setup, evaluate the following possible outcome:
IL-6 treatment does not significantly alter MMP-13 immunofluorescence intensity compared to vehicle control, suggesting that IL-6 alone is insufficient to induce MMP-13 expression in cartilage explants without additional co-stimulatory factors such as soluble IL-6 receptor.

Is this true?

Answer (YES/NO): NO